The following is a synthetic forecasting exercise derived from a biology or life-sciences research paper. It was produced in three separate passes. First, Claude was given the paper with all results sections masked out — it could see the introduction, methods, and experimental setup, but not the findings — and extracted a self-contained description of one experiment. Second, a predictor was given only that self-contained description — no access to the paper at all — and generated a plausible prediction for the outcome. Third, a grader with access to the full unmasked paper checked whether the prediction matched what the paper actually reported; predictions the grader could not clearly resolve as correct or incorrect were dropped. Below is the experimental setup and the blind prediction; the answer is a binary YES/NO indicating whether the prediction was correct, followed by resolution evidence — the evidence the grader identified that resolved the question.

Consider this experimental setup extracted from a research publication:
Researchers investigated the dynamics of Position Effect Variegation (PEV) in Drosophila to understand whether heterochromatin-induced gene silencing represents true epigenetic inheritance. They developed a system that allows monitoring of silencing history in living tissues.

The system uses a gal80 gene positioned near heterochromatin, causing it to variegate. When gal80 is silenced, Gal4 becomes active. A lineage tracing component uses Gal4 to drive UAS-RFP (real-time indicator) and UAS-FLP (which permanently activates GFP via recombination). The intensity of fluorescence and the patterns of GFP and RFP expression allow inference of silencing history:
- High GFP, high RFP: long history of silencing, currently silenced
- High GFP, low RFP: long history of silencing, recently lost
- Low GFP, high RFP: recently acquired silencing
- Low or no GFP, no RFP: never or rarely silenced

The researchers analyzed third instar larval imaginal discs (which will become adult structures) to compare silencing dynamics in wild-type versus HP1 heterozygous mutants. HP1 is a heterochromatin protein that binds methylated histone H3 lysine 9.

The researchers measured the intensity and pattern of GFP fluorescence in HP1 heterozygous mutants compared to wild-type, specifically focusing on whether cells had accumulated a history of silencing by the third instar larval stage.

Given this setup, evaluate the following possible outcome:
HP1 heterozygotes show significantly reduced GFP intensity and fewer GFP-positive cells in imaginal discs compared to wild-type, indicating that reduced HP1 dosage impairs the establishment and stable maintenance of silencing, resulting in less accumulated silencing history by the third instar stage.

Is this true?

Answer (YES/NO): NO